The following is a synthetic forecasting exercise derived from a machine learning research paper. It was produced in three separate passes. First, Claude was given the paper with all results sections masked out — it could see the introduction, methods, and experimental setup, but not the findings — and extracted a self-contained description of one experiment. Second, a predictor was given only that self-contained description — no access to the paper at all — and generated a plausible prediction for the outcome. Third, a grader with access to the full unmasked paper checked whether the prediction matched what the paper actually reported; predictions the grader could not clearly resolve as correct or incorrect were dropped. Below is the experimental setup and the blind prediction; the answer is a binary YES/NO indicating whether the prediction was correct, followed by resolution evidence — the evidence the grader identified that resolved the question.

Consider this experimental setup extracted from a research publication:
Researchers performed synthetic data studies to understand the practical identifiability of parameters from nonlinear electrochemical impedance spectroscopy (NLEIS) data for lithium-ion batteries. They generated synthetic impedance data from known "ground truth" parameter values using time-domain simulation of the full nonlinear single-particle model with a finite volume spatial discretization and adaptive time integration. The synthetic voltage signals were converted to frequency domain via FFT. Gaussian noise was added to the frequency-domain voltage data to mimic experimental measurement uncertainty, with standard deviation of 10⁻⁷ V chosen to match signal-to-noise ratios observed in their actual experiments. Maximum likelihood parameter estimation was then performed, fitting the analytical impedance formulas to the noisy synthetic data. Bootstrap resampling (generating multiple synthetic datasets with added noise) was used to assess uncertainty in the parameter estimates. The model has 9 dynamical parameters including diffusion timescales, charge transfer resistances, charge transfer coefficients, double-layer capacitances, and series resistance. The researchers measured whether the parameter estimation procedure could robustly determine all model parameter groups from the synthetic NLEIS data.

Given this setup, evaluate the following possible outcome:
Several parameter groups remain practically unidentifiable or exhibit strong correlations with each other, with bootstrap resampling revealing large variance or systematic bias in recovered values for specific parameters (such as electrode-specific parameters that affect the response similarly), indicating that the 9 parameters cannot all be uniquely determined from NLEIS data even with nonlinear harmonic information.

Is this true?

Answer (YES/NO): NO